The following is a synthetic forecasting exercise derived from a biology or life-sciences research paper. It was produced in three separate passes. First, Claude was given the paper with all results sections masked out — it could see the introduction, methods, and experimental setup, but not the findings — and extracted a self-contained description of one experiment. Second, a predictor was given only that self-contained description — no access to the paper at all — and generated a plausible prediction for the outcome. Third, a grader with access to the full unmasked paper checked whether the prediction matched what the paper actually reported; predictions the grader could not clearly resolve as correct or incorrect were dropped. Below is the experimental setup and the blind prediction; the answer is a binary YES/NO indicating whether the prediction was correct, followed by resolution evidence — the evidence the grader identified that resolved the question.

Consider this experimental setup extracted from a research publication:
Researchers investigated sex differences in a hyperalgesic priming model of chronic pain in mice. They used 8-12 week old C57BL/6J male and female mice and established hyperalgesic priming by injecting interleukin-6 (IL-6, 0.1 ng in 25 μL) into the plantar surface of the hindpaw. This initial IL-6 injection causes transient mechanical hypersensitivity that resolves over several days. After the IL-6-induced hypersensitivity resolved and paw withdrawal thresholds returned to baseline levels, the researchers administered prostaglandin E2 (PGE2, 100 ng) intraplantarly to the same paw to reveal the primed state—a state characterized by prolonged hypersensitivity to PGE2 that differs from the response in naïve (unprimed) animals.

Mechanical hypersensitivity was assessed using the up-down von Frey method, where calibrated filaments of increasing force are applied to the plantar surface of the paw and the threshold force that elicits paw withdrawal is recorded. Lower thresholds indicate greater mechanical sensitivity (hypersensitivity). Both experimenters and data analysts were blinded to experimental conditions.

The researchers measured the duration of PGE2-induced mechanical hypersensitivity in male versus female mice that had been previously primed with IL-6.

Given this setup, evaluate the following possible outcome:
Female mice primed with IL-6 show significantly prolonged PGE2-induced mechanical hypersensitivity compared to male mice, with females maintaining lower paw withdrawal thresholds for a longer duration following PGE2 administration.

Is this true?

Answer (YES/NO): NO